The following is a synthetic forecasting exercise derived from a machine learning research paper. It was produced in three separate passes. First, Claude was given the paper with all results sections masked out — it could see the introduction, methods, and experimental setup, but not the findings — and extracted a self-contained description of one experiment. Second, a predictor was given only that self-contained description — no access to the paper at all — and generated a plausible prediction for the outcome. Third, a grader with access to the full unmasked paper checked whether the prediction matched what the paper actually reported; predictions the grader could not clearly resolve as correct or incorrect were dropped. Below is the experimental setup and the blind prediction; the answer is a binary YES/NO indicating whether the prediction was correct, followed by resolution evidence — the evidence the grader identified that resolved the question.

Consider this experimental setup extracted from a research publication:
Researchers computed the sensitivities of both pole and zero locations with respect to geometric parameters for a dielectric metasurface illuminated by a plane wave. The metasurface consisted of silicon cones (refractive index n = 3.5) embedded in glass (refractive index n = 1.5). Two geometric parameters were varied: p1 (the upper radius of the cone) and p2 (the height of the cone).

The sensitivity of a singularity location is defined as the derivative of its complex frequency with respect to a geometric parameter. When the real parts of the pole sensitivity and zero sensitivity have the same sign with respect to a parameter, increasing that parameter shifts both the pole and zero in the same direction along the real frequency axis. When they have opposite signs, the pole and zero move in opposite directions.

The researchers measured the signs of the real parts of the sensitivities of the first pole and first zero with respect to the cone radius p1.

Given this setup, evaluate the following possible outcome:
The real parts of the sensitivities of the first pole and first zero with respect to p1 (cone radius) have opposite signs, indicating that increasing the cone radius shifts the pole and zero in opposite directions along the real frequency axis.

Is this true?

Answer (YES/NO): NO